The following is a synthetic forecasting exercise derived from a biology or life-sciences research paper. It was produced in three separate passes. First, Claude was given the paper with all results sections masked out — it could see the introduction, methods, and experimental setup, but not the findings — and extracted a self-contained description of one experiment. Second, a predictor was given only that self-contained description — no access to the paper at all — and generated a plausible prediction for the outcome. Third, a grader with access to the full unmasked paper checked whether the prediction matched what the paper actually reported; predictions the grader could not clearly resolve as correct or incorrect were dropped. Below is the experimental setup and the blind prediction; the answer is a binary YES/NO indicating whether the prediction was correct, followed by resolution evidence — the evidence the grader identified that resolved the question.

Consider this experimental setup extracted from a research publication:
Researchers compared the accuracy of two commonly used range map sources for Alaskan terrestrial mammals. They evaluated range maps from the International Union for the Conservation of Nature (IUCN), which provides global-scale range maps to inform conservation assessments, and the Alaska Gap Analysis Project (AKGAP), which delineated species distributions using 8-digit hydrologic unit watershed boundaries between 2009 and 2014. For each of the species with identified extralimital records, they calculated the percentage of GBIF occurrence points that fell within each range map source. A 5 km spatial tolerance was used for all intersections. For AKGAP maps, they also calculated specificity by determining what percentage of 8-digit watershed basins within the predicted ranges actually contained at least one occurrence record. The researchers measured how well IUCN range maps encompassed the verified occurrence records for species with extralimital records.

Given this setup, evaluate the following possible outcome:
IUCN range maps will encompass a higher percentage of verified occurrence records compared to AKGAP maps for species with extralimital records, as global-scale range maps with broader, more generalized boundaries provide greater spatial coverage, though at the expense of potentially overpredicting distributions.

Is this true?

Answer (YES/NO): NO